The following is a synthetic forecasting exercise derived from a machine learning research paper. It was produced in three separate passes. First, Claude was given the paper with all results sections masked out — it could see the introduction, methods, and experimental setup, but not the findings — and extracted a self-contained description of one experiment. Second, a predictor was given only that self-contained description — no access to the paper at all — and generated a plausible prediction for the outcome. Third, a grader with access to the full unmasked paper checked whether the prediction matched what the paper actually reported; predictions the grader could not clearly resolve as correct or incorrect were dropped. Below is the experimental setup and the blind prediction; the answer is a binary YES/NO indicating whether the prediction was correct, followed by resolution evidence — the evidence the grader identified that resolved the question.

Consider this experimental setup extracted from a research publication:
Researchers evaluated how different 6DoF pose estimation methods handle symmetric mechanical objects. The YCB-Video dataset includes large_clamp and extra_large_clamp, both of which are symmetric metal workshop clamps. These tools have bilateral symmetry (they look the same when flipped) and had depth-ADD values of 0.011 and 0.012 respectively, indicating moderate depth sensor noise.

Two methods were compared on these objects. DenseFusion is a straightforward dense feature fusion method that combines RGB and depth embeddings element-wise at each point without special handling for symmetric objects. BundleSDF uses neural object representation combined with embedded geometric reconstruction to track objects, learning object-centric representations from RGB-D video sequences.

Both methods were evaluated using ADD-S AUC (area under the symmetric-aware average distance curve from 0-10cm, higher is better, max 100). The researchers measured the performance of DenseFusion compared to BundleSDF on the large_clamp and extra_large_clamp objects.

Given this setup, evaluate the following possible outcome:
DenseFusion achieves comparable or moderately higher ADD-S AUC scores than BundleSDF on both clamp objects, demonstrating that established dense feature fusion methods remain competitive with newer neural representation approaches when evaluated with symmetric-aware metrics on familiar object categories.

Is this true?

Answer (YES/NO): NO